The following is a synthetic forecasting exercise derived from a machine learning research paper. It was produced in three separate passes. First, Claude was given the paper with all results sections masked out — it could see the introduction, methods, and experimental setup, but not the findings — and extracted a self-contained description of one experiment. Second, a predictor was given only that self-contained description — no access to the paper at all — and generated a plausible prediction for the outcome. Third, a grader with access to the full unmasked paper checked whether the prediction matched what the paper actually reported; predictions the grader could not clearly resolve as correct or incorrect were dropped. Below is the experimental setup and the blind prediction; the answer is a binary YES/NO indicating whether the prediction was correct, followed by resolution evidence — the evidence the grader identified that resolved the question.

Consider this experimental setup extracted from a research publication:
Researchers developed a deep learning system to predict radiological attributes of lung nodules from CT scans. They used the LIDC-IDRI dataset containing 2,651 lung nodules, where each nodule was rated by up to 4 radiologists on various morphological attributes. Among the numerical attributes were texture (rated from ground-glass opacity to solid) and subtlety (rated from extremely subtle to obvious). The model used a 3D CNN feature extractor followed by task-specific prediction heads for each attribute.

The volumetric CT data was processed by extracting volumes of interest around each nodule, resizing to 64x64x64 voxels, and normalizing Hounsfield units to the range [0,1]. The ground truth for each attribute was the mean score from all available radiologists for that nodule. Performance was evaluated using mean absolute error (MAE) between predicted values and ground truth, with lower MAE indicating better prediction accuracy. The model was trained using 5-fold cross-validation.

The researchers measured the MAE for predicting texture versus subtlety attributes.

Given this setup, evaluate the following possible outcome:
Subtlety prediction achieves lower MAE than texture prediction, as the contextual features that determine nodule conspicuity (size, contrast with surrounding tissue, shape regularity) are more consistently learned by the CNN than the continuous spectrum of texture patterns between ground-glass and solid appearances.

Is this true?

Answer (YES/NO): NO